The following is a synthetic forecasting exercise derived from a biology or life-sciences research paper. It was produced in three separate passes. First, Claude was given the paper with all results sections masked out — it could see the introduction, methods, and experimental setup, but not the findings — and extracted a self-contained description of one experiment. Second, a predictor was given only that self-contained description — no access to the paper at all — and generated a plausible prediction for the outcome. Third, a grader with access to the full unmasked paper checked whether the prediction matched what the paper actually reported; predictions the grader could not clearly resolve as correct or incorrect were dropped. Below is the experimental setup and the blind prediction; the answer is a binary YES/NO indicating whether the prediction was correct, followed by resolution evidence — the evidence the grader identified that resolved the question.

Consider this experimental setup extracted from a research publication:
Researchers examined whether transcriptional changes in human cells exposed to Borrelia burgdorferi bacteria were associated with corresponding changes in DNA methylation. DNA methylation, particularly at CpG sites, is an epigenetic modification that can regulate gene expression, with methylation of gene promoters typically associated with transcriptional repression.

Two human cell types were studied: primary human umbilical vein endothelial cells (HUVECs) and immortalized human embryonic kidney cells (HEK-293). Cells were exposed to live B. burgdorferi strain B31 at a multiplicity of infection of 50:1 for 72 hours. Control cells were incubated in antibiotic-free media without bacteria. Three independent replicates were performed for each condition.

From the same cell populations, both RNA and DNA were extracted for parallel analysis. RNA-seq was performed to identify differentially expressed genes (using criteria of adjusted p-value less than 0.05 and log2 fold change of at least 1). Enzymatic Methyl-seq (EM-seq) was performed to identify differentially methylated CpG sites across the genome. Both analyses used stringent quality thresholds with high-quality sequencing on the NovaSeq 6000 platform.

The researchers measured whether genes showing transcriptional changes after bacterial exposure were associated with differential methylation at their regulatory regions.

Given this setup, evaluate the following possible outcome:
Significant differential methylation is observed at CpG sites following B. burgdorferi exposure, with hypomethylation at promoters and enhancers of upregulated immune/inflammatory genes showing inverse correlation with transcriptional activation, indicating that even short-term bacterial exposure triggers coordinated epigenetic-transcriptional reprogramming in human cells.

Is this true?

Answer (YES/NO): NO